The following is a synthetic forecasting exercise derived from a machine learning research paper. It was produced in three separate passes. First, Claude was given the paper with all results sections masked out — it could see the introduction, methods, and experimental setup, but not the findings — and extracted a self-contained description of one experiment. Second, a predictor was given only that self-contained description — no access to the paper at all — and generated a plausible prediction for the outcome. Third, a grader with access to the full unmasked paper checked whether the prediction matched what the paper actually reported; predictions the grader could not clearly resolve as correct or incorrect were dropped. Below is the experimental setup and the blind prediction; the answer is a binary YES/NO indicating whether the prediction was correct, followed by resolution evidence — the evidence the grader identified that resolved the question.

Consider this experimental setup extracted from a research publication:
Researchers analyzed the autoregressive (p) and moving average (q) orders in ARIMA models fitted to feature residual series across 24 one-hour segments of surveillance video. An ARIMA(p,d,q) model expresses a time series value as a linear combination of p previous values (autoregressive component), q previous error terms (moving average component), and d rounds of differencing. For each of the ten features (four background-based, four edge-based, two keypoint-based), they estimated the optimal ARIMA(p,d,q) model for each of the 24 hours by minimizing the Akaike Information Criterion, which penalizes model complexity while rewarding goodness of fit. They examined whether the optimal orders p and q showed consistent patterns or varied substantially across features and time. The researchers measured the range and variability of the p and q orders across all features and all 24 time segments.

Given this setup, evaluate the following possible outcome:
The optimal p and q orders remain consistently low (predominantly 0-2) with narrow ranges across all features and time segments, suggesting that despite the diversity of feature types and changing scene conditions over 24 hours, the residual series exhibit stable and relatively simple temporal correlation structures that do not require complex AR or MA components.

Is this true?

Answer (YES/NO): NO